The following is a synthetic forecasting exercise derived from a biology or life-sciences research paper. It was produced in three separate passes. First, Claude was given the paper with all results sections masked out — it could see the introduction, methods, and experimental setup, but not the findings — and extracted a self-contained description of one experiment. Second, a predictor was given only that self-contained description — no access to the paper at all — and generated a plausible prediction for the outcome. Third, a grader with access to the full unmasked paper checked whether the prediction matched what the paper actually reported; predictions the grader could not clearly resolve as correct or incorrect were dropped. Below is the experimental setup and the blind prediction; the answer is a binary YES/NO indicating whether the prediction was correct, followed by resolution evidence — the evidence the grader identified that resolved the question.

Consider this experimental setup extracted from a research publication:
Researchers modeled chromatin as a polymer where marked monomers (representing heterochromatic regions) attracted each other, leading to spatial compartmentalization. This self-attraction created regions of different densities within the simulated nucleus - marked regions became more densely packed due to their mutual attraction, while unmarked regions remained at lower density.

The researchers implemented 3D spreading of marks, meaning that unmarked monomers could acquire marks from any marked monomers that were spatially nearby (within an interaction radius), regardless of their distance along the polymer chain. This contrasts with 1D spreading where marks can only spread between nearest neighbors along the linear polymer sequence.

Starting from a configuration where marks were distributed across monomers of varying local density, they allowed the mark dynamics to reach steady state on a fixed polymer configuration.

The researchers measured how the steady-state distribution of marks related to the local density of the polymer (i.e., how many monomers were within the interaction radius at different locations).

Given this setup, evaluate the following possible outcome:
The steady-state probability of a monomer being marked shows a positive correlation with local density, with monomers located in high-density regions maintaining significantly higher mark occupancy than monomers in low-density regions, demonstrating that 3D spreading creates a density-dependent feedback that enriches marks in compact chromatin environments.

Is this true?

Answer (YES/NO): YES